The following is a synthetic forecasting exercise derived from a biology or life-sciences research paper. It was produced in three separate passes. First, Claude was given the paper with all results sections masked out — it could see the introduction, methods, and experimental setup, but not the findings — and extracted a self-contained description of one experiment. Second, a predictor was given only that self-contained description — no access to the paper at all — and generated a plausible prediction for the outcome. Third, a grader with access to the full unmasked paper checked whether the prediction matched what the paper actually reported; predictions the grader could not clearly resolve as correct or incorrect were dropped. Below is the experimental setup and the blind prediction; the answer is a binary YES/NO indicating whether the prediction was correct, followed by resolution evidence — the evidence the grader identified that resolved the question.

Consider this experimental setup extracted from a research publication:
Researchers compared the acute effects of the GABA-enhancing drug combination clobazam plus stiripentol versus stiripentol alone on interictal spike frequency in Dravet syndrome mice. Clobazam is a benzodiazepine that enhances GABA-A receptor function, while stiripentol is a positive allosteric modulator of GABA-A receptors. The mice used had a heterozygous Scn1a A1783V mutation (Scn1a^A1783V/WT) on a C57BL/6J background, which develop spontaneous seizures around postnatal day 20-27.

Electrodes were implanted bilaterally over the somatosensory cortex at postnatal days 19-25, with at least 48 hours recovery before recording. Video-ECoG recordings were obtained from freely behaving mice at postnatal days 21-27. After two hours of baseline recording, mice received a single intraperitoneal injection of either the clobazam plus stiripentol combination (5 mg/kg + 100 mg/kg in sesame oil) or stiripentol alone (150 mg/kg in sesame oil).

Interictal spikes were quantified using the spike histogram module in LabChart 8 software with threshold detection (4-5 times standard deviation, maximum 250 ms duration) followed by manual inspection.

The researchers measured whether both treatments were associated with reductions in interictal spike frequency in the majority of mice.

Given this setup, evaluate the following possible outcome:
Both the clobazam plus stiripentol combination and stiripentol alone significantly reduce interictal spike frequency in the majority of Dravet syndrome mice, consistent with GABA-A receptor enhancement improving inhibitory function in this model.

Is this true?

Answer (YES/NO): YES